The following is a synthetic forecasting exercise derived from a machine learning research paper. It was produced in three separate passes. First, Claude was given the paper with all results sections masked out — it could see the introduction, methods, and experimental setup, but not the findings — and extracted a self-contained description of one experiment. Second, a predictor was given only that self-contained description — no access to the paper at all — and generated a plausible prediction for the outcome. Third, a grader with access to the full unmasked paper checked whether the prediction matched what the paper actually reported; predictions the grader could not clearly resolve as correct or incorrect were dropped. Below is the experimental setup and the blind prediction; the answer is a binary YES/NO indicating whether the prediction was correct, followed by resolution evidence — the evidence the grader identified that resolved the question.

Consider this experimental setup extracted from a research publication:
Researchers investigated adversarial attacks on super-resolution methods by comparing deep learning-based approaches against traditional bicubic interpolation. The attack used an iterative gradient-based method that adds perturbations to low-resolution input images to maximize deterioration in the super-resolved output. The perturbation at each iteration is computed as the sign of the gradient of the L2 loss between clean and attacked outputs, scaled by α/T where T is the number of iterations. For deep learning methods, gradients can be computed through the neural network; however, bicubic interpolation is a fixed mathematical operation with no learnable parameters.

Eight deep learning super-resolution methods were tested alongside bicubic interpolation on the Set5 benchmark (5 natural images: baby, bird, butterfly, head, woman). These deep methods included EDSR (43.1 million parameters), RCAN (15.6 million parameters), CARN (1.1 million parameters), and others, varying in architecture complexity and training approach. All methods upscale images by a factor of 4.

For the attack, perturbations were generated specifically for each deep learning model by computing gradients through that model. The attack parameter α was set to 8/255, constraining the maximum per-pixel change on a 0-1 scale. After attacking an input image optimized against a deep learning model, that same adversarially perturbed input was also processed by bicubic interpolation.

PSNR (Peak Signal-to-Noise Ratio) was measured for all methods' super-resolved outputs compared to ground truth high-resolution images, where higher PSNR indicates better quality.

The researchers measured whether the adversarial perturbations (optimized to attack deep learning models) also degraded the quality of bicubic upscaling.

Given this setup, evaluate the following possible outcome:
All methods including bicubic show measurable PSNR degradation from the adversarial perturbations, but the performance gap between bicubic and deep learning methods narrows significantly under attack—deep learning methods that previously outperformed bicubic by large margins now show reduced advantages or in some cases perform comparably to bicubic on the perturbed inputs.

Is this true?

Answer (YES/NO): NO